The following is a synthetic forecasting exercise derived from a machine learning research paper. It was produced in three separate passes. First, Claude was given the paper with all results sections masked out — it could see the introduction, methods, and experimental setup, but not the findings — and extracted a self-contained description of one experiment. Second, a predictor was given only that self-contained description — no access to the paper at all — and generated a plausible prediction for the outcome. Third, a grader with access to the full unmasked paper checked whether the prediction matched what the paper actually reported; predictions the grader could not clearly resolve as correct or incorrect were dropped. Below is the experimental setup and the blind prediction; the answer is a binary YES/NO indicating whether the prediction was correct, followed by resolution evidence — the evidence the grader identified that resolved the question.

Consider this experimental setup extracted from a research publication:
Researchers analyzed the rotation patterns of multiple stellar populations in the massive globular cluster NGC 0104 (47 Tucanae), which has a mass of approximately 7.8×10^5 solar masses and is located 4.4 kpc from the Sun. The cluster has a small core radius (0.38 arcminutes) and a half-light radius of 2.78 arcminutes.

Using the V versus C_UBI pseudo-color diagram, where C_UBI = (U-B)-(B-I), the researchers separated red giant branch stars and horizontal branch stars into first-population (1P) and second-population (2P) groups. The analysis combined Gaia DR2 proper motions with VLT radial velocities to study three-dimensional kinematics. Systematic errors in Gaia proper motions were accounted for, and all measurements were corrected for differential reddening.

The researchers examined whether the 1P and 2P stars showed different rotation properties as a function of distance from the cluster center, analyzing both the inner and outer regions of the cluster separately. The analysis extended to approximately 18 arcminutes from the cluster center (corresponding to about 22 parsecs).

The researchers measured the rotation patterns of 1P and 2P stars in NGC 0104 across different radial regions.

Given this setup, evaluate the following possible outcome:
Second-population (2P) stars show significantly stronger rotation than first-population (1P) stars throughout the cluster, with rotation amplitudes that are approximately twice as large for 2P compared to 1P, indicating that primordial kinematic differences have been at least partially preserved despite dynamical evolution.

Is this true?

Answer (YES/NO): NO